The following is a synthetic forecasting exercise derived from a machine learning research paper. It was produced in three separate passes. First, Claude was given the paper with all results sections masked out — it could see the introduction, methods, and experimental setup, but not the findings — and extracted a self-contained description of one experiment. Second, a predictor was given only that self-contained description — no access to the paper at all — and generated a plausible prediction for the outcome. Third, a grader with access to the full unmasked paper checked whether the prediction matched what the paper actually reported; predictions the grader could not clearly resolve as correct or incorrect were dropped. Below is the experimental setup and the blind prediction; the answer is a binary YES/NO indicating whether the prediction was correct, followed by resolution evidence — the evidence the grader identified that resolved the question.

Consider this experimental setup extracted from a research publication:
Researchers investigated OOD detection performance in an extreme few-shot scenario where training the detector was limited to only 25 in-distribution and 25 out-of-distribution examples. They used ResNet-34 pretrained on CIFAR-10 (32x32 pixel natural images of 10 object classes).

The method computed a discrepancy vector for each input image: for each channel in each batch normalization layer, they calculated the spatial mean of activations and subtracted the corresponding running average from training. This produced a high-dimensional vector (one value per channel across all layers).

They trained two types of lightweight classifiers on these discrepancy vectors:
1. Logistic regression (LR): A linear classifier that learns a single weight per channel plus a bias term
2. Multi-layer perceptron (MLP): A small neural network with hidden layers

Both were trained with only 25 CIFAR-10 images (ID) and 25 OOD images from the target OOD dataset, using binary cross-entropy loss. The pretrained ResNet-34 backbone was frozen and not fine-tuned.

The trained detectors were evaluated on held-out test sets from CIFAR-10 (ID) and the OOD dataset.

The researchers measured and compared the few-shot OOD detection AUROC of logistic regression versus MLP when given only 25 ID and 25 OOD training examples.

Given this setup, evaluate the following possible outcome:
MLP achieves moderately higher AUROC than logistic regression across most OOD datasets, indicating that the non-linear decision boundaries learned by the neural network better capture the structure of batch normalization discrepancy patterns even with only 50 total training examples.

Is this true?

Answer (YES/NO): NO